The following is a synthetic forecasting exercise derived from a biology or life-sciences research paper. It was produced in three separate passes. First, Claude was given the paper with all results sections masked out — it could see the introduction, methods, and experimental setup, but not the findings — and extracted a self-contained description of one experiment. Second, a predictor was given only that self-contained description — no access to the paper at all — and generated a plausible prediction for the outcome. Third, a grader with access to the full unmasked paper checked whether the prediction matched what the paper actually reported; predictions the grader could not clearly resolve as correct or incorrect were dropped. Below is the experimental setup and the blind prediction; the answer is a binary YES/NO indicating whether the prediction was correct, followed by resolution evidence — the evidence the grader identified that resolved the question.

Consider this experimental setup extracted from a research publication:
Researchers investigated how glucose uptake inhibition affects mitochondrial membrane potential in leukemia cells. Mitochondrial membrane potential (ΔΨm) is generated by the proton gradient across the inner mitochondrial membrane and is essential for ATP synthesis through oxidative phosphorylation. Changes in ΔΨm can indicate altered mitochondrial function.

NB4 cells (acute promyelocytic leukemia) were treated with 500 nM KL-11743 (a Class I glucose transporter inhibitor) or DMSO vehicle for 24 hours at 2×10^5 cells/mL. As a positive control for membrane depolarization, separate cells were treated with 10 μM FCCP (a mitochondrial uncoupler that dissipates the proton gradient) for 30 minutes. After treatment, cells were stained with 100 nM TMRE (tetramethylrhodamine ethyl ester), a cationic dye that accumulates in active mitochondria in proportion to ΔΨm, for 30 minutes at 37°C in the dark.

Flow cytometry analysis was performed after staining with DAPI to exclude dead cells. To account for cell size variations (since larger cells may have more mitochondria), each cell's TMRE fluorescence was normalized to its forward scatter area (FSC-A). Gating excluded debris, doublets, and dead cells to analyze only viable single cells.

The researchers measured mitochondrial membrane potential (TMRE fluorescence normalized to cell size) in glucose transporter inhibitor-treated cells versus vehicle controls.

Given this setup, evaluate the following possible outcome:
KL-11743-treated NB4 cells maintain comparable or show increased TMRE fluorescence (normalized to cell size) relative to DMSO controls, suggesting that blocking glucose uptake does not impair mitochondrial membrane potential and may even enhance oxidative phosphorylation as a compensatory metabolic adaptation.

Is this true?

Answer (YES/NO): YES